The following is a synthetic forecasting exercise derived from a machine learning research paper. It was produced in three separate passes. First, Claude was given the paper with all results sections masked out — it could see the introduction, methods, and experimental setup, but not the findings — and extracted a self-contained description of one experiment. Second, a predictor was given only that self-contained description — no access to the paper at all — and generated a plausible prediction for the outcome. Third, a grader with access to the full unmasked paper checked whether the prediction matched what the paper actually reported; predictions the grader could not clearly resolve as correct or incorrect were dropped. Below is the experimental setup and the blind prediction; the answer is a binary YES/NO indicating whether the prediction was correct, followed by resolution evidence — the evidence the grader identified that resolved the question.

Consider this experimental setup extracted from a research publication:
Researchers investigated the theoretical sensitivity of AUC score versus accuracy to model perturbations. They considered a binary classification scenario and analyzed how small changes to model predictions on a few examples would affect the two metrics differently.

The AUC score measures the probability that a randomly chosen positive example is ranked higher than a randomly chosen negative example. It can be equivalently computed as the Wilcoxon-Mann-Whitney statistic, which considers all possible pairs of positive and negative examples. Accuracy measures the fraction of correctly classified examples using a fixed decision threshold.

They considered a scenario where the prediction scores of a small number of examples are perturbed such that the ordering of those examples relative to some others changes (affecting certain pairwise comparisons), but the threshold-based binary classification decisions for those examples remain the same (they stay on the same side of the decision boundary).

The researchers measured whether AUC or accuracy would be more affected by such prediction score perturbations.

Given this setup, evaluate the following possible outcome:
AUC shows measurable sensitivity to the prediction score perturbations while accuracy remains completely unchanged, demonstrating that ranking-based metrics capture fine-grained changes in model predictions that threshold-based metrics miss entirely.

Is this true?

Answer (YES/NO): YES